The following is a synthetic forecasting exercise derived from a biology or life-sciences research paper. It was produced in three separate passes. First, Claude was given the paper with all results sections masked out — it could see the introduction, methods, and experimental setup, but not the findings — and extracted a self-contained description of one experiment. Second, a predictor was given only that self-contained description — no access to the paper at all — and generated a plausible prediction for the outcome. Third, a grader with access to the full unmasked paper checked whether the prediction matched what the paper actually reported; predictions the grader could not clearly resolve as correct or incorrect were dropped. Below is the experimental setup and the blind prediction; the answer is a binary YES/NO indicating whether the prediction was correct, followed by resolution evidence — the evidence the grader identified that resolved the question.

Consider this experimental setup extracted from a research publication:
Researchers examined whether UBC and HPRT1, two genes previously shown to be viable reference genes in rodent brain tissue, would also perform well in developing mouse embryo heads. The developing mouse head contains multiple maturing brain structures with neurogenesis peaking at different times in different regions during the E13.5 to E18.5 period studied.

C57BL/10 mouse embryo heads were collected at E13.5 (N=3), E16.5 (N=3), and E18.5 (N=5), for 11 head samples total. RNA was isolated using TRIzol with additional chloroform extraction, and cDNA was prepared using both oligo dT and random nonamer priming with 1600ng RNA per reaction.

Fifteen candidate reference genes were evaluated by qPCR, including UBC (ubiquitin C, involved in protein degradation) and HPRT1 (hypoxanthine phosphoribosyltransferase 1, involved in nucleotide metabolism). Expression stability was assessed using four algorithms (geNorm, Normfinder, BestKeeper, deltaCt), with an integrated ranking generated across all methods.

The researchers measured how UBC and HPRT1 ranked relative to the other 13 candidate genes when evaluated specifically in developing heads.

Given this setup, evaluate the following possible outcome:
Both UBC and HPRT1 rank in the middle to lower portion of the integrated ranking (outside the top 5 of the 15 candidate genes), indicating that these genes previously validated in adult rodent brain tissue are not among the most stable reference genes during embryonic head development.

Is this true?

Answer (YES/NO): YES